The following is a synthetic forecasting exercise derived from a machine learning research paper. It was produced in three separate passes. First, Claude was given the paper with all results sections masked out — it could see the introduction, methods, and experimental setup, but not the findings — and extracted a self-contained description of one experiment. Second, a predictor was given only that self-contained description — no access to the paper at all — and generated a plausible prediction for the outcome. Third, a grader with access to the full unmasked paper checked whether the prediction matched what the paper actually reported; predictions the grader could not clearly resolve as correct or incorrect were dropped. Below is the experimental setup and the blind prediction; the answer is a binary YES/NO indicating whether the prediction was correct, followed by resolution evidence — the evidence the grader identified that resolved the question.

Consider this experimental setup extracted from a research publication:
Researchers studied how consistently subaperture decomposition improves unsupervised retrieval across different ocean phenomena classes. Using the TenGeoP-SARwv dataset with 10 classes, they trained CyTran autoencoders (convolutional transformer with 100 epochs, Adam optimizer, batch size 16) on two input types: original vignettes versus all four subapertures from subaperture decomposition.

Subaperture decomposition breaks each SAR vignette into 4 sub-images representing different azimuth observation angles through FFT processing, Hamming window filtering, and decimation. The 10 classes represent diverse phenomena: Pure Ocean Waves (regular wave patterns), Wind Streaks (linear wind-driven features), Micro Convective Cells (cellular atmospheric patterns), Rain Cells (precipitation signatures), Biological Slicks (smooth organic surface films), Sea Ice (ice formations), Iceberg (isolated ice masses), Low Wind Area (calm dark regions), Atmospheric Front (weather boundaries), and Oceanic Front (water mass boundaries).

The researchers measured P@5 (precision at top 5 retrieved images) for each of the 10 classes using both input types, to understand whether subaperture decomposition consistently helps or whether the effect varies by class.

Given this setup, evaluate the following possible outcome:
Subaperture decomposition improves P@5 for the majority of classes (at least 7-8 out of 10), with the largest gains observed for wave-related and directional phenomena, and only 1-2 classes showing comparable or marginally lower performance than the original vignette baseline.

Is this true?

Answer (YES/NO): NO